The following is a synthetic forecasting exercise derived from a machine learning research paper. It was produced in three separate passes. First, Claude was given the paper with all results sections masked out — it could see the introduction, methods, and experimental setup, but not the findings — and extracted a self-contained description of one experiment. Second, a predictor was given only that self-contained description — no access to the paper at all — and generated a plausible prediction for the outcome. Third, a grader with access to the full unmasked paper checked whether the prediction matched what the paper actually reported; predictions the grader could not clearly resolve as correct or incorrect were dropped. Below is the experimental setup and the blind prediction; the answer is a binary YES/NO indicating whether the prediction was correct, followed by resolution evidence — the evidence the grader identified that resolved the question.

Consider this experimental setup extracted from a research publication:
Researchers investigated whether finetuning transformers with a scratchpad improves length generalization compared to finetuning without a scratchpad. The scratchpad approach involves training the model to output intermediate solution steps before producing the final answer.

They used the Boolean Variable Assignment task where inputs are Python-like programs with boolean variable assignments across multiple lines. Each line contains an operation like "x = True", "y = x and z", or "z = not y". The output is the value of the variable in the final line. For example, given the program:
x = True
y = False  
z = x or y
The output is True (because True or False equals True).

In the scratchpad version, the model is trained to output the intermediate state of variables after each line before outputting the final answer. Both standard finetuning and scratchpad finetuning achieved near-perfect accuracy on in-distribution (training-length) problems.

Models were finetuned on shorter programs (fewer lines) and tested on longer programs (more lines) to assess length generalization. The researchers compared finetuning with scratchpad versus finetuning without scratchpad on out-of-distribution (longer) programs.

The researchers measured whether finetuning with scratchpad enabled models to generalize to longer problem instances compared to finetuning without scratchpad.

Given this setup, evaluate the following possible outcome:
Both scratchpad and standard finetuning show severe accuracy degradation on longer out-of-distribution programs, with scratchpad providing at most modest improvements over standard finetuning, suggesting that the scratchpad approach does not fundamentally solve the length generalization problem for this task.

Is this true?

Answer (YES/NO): YES